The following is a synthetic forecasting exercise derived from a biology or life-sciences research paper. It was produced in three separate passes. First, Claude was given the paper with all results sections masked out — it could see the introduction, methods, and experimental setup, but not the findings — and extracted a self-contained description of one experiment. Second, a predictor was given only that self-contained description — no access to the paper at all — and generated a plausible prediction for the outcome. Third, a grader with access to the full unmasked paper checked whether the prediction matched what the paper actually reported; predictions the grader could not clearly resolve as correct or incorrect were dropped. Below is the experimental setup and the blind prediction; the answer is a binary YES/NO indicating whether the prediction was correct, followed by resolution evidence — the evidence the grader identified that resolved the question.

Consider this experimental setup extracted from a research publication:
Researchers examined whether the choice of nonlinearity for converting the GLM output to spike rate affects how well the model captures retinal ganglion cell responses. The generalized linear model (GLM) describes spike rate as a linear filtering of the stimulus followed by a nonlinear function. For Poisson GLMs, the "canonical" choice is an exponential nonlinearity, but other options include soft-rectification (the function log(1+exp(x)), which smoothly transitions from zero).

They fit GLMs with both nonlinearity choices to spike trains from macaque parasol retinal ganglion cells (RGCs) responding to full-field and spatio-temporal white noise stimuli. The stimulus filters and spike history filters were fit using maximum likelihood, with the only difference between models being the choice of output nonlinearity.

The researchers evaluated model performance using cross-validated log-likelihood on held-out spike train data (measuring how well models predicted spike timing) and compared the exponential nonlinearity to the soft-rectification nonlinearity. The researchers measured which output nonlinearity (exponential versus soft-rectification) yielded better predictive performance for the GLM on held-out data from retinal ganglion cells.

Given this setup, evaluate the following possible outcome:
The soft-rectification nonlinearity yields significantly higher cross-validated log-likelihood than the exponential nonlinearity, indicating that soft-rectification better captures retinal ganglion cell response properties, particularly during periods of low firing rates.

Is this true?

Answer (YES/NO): NO